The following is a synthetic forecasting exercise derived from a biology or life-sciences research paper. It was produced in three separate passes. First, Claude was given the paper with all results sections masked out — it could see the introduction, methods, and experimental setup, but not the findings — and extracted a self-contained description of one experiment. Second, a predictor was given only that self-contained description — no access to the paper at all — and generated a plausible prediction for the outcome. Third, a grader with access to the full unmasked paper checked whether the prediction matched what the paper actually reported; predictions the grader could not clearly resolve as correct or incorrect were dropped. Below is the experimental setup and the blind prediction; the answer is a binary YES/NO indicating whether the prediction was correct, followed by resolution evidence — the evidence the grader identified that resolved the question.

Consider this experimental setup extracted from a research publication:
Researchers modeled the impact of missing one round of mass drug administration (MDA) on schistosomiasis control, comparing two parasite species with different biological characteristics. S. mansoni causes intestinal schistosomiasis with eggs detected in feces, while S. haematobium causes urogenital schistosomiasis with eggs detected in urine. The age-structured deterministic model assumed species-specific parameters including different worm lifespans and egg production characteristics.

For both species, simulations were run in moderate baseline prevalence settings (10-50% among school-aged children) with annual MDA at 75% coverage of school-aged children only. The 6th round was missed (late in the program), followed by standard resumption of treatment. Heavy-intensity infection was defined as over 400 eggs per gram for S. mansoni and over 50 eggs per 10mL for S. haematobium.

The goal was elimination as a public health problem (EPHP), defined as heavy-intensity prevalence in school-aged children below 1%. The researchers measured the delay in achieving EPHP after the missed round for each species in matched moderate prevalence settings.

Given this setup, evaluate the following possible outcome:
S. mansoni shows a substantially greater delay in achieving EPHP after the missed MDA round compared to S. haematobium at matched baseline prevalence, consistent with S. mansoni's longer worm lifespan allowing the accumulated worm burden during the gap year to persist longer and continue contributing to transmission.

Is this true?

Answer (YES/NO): NO